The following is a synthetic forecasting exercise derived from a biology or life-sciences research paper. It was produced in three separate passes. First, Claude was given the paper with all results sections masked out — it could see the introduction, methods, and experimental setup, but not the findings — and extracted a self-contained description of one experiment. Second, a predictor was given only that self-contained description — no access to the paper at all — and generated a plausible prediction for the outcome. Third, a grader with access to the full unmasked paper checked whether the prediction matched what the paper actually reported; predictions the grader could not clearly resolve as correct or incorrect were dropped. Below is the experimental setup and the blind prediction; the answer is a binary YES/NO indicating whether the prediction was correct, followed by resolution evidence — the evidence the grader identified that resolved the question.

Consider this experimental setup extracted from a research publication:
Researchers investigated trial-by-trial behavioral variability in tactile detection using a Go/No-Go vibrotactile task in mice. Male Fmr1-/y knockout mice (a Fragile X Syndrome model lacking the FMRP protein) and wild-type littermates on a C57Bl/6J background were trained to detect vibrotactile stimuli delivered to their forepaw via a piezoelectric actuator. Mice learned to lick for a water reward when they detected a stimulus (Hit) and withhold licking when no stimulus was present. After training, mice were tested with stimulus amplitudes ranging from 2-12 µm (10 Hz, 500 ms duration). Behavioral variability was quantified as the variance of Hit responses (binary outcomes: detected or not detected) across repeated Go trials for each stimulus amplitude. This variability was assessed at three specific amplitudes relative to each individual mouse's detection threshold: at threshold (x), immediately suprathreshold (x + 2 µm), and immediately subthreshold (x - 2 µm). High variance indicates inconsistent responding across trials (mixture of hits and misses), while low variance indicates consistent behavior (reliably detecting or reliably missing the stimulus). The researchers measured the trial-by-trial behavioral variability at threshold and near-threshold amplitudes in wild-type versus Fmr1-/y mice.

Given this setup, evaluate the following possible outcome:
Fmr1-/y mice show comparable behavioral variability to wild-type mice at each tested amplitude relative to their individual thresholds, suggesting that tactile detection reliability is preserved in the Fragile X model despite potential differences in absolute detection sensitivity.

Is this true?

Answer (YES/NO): NO